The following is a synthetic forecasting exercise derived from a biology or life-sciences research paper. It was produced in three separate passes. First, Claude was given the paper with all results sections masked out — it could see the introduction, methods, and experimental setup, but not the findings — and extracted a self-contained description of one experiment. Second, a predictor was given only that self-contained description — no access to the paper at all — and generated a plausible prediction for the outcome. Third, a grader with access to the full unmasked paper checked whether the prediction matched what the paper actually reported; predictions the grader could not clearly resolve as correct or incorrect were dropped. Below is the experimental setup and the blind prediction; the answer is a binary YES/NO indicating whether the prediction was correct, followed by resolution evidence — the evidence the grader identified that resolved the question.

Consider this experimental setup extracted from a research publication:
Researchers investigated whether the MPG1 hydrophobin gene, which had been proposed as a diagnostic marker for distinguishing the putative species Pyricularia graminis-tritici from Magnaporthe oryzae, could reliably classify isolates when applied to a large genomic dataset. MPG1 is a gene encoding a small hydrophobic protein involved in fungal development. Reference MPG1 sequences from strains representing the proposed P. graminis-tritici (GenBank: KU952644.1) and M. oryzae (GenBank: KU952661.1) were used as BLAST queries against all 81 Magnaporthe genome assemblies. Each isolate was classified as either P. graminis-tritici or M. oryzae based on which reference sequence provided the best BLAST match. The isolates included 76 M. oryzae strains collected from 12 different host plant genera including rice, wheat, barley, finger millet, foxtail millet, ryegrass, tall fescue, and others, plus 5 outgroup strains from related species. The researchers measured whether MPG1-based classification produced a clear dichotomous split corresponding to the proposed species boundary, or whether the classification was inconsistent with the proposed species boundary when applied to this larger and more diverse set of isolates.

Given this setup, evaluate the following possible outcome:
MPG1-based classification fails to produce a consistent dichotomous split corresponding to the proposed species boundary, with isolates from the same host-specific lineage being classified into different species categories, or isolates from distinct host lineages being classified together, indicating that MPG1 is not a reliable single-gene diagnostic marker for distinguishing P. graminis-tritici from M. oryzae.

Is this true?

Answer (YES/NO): YES